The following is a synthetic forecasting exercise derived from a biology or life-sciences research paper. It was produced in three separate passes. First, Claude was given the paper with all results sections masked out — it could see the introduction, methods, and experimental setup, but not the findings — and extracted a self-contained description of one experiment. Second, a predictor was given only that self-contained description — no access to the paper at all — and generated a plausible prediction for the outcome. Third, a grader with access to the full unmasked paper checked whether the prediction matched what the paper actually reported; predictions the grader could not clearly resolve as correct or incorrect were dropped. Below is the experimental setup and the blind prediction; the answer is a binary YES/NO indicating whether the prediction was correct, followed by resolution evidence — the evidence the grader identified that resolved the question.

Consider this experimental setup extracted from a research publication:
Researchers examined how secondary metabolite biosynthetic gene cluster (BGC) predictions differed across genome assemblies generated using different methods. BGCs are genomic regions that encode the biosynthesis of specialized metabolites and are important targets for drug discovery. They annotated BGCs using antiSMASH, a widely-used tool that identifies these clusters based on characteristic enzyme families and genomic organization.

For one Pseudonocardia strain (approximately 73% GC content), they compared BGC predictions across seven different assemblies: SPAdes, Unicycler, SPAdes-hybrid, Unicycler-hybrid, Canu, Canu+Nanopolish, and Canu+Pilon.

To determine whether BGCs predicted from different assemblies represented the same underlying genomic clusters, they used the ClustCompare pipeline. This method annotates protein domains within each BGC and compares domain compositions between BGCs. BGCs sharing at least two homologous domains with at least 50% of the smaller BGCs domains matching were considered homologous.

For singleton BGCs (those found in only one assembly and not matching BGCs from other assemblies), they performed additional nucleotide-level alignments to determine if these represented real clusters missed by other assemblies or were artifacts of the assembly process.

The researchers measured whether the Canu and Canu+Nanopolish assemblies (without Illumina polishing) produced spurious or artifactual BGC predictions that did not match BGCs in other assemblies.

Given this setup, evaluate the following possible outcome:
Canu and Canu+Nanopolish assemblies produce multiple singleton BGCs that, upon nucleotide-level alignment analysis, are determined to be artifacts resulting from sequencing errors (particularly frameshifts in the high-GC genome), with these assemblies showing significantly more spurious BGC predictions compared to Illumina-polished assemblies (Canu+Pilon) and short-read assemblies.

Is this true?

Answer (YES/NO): NO